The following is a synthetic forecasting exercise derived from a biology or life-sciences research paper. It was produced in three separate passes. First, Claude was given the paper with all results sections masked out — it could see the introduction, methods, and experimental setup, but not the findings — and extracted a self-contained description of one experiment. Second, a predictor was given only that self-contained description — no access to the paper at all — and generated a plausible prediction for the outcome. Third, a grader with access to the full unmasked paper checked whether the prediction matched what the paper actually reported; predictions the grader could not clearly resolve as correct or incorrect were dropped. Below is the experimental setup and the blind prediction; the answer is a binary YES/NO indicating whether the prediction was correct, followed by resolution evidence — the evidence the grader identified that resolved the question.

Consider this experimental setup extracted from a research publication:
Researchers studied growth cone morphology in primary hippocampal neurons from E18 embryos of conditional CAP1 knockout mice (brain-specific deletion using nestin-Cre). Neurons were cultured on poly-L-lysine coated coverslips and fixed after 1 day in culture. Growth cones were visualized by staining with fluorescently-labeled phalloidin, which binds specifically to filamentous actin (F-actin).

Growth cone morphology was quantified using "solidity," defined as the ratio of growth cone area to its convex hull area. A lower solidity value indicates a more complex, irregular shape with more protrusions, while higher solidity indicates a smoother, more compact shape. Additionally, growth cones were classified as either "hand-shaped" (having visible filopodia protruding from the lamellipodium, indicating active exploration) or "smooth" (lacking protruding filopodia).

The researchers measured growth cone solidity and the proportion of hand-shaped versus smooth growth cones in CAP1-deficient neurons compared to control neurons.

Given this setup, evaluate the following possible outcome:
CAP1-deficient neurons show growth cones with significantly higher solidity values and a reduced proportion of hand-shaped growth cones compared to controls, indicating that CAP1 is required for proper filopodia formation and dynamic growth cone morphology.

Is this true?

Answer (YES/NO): YES